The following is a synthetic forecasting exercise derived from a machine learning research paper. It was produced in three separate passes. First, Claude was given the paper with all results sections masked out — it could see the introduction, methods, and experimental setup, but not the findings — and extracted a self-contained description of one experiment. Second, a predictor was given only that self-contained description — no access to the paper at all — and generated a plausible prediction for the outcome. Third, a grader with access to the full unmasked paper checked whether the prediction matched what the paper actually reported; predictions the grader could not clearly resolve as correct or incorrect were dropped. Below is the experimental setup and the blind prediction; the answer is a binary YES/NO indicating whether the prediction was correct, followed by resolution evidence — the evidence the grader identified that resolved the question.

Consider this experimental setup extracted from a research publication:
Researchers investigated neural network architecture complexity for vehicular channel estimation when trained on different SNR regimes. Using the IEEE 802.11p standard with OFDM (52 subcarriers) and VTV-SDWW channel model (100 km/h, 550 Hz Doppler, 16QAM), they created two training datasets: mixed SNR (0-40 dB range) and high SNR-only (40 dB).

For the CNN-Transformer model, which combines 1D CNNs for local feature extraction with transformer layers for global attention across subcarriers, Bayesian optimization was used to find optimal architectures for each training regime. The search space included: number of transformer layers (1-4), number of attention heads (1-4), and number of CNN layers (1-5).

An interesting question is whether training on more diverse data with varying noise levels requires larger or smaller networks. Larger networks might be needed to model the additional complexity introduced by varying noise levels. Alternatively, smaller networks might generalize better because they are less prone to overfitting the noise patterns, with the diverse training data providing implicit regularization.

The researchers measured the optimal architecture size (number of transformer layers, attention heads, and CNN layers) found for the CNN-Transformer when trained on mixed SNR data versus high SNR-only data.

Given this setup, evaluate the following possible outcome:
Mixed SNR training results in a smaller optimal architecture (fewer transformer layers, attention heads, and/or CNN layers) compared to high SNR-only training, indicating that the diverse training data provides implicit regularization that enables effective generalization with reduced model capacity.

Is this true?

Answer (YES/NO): YES